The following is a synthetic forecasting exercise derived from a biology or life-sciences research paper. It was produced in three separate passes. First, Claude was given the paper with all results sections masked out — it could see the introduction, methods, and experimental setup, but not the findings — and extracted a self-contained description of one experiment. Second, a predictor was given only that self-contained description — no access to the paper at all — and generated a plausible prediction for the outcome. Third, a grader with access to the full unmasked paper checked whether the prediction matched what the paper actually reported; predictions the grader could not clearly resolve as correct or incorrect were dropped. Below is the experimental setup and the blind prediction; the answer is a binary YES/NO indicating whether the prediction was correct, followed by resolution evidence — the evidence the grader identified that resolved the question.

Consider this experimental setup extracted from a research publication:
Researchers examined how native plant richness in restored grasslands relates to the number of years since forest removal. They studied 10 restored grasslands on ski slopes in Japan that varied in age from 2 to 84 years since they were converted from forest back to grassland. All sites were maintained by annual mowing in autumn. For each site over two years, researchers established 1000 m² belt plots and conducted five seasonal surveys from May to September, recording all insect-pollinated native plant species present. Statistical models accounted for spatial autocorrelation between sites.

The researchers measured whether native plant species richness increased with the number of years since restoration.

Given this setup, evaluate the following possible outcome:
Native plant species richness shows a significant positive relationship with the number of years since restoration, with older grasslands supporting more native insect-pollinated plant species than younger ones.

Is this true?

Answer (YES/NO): YES